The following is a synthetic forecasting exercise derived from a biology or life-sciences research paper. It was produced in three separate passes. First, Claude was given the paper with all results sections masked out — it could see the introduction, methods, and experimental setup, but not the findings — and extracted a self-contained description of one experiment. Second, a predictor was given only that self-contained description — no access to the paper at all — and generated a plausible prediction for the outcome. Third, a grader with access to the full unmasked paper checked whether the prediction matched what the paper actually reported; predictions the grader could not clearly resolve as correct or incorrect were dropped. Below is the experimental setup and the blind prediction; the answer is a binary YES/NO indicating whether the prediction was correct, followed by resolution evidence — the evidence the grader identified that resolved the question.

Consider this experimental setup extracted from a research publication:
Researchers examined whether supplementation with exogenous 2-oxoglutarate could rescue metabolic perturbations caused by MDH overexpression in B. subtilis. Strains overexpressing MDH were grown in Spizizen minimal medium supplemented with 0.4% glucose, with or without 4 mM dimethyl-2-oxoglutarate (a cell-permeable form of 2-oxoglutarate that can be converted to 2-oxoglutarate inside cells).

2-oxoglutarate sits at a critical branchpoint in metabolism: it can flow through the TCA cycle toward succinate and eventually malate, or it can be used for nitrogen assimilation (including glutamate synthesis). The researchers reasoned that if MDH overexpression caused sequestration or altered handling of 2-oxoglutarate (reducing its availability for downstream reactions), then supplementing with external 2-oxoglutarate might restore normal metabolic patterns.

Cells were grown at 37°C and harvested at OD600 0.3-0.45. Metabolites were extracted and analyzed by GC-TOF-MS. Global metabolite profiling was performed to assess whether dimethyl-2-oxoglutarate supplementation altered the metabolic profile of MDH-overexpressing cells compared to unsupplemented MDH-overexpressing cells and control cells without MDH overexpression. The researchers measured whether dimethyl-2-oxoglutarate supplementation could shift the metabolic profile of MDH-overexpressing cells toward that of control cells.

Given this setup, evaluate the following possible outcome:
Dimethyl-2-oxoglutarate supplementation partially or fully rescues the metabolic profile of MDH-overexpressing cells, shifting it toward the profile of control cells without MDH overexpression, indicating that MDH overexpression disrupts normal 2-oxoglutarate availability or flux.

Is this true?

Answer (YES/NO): NO